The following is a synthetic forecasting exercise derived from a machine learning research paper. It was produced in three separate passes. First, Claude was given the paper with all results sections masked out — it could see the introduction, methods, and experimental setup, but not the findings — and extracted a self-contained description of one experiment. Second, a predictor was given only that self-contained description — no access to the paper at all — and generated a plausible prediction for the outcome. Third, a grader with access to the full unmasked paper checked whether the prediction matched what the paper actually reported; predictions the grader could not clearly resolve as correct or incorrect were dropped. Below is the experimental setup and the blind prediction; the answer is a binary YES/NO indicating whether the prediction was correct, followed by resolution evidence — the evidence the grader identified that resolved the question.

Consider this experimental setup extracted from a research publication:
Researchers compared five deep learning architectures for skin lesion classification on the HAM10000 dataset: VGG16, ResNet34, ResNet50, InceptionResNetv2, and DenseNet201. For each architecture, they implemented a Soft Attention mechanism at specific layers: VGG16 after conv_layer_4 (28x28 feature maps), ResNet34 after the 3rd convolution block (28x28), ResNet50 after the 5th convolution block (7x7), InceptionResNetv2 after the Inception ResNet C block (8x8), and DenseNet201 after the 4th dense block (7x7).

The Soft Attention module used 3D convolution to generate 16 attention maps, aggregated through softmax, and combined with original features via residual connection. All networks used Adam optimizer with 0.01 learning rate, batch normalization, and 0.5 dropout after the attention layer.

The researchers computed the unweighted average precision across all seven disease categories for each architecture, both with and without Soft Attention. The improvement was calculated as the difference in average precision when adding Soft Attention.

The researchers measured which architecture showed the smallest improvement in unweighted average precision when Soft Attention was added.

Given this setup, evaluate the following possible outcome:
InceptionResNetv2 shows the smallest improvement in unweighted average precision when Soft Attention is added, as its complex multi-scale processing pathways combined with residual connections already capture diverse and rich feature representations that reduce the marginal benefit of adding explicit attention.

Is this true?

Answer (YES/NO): NO